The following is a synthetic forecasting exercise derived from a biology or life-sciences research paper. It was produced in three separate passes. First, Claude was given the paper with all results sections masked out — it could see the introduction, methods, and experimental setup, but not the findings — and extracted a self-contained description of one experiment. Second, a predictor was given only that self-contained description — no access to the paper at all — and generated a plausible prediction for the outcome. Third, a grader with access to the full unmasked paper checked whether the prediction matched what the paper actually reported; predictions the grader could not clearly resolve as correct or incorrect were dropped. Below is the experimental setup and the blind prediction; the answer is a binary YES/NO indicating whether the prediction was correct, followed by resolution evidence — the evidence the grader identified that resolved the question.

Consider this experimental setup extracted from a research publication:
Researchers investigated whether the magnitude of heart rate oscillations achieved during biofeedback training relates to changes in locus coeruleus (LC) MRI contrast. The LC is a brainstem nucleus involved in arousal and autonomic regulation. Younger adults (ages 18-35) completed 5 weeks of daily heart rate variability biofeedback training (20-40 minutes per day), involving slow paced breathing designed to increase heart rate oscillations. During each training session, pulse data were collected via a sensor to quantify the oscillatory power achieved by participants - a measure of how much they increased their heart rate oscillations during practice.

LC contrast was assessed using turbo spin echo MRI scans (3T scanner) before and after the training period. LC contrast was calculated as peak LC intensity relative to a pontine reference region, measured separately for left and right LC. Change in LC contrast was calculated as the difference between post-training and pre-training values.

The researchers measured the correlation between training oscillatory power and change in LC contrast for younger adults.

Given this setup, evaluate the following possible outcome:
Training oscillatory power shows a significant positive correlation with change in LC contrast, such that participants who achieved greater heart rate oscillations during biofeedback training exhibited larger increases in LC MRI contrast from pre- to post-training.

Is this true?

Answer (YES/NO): NO